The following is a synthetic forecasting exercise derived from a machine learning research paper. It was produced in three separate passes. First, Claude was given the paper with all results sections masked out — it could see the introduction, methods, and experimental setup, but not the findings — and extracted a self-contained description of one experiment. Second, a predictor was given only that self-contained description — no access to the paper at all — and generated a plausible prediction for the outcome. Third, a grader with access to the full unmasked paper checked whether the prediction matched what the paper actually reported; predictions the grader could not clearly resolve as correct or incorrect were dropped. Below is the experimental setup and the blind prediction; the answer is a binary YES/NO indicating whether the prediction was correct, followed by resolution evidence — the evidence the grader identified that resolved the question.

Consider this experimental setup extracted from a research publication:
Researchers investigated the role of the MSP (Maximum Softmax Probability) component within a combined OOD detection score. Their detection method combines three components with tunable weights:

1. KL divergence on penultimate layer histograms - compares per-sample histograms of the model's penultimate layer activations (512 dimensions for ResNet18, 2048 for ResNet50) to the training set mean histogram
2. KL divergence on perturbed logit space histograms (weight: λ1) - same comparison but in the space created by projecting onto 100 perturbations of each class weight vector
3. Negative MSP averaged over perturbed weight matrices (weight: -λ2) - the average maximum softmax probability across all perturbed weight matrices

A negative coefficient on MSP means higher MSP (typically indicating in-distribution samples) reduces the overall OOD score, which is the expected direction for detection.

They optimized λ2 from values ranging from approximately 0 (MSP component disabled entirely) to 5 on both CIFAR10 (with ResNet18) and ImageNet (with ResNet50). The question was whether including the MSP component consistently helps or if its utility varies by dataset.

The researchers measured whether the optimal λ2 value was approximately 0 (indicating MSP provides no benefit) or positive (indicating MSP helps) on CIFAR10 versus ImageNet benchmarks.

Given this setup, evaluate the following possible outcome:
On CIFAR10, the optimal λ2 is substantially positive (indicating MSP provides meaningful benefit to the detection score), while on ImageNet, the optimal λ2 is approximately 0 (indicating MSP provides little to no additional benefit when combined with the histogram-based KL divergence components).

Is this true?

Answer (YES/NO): NO